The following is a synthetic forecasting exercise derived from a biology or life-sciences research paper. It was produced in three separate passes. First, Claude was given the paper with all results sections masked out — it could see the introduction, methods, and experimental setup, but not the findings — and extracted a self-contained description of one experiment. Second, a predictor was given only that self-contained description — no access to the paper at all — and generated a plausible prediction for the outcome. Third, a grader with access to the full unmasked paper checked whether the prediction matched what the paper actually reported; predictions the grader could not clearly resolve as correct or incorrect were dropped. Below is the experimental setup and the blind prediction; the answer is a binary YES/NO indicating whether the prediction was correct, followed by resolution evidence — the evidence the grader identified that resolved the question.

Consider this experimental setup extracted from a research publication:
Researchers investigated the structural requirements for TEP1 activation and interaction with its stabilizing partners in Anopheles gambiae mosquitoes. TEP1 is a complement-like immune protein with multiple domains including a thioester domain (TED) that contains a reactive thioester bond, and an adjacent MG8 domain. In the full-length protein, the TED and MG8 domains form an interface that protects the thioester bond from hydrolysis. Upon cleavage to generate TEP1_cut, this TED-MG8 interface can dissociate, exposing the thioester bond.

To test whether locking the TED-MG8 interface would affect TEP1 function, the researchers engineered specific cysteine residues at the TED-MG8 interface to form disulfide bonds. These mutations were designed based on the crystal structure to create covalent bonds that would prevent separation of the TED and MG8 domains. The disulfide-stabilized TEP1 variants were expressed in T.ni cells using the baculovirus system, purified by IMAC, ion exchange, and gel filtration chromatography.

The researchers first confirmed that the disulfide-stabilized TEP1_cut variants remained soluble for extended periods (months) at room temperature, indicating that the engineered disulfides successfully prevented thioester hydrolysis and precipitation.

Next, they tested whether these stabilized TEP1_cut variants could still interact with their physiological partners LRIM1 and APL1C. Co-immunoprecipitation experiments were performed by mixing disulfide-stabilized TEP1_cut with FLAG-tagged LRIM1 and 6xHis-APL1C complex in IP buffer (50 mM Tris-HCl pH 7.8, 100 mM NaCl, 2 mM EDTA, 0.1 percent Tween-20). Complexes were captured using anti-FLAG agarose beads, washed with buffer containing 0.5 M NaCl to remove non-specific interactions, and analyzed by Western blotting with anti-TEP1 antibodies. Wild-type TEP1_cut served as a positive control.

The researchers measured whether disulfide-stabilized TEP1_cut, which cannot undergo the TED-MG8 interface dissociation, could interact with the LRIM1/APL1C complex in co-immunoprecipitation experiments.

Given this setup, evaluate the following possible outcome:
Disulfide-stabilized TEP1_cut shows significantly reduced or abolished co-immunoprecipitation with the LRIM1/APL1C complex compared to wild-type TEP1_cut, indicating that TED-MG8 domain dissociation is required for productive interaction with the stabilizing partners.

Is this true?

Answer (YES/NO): YES